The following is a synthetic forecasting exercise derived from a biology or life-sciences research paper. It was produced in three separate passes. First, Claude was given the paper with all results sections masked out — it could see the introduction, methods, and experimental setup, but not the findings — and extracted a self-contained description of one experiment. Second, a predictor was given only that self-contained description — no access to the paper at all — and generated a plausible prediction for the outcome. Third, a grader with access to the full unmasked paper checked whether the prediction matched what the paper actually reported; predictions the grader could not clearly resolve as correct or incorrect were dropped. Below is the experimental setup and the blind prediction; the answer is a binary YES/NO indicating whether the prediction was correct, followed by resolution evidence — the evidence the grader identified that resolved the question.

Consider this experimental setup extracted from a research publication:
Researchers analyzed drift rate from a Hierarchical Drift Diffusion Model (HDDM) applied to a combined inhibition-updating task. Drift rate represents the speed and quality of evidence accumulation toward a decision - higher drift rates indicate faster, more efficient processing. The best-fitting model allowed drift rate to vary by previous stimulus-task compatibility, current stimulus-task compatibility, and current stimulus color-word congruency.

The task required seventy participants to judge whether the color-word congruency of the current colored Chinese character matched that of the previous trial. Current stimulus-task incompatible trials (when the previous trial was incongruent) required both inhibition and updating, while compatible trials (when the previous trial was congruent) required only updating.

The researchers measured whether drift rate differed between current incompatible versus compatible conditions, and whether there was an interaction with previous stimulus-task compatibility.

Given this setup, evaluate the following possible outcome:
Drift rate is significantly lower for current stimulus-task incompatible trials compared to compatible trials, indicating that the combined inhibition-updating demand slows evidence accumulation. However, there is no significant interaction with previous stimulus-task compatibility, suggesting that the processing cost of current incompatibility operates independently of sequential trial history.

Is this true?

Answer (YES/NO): NO